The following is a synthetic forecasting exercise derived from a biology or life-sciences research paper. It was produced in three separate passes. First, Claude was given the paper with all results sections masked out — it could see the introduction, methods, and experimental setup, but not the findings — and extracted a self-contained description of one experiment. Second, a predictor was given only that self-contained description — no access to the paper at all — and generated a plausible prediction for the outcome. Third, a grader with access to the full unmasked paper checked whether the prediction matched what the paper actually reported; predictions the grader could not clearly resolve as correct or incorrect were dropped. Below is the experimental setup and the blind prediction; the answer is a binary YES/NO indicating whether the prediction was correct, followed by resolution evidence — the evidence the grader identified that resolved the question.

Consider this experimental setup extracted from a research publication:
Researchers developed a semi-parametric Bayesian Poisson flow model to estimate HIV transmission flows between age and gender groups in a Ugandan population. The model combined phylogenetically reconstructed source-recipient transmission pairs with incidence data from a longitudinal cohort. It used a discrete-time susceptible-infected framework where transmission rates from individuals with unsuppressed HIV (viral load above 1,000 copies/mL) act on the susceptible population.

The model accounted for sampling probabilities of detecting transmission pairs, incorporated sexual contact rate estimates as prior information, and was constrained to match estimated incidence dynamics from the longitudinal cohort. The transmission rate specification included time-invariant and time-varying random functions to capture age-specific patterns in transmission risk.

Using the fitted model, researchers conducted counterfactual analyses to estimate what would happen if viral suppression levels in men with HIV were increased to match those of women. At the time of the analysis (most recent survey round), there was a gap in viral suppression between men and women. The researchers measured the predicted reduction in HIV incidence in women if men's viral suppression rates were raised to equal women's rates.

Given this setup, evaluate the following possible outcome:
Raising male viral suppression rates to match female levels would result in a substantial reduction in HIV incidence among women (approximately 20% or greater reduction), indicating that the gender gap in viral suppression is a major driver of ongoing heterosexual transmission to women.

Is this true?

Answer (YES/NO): YES